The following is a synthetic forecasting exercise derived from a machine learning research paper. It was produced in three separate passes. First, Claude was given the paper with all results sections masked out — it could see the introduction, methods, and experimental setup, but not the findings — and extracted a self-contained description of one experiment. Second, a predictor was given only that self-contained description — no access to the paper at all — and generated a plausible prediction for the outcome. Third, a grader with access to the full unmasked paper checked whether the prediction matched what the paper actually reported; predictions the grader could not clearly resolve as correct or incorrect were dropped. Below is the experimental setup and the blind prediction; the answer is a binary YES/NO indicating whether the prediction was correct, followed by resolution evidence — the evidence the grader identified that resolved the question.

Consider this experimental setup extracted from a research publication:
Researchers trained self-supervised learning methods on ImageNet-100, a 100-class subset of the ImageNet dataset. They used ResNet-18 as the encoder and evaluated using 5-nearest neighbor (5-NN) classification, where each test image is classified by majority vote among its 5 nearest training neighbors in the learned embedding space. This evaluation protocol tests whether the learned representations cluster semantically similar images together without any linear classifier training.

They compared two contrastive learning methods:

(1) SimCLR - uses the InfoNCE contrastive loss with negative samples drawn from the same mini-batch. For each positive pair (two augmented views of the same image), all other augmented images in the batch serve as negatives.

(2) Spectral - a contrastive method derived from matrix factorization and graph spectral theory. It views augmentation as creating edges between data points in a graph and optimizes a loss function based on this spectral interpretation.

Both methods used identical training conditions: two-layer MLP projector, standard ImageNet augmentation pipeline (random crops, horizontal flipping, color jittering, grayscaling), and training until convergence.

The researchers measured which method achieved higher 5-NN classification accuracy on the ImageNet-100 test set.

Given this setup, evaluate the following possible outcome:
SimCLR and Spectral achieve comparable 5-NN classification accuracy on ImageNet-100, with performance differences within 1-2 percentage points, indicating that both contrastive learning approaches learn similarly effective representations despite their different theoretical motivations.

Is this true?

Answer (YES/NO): YES